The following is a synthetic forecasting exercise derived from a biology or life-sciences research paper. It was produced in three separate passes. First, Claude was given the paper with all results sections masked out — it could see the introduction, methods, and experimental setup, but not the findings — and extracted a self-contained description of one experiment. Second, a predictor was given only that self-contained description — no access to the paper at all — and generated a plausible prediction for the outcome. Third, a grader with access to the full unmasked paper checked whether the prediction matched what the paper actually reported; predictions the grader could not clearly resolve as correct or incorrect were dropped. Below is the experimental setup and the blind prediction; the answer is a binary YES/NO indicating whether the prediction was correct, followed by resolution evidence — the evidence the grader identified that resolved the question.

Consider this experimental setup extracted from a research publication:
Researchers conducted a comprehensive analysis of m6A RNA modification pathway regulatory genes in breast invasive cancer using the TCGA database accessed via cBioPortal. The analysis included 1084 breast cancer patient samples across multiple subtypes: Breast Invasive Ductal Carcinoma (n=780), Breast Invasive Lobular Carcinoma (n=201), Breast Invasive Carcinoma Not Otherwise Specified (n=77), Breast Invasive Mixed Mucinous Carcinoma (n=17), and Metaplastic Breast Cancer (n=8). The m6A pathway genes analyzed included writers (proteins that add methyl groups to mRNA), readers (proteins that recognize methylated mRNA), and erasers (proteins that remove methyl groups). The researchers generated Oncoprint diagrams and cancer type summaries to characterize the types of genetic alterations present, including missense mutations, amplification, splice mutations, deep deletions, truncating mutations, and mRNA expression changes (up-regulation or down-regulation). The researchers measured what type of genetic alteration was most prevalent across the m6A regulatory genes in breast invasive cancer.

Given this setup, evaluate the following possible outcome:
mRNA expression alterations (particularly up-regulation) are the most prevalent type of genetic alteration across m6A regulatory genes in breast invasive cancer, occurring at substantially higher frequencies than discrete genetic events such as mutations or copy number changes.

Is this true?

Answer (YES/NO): YES